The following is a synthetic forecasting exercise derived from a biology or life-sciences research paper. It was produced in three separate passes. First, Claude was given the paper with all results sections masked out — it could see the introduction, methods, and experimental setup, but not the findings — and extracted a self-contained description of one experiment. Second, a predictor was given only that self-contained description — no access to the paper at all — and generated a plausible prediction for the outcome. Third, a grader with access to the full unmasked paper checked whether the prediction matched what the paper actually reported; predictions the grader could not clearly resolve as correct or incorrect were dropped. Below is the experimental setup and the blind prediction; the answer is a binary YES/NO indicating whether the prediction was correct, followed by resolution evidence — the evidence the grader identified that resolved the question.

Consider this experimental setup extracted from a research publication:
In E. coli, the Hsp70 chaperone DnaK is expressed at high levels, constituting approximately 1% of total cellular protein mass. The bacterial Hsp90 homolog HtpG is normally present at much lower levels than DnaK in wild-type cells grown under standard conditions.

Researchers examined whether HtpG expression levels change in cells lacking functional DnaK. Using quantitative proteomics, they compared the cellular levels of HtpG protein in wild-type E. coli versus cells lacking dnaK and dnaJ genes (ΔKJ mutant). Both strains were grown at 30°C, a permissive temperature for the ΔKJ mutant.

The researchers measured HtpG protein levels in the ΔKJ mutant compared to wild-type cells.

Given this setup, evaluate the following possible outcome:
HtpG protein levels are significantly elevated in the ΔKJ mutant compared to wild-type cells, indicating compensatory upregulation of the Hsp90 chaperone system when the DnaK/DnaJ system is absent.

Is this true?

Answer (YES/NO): YES